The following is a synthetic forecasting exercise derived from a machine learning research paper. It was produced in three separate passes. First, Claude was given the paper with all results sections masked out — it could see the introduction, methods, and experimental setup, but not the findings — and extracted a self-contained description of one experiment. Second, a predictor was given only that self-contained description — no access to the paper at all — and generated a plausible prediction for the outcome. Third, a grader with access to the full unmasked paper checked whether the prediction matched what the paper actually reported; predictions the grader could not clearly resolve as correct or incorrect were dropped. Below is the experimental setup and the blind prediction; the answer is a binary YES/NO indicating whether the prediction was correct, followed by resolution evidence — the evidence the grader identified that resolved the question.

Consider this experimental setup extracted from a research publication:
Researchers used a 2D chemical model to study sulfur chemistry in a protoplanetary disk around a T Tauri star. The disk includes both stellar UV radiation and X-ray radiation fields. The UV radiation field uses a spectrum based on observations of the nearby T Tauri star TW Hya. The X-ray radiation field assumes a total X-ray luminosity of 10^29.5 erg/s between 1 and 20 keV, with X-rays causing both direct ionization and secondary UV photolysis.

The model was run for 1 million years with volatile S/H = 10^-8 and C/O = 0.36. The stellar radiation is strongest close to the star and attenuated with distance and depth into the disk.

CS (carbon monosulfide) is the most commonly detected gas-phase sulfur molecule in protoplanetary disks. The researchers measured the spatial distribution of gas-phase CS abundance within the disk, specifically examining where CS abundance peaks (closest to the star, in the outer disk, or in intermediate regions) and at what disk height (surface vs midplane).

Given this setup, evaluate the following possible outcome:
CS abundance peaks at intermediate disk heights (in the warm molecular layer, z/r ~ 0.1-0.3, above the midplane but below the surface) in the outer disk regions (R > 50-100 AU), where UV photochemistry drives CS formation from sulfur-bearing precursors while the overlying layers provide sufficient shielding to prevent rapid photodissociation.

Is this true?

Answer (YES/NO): NO